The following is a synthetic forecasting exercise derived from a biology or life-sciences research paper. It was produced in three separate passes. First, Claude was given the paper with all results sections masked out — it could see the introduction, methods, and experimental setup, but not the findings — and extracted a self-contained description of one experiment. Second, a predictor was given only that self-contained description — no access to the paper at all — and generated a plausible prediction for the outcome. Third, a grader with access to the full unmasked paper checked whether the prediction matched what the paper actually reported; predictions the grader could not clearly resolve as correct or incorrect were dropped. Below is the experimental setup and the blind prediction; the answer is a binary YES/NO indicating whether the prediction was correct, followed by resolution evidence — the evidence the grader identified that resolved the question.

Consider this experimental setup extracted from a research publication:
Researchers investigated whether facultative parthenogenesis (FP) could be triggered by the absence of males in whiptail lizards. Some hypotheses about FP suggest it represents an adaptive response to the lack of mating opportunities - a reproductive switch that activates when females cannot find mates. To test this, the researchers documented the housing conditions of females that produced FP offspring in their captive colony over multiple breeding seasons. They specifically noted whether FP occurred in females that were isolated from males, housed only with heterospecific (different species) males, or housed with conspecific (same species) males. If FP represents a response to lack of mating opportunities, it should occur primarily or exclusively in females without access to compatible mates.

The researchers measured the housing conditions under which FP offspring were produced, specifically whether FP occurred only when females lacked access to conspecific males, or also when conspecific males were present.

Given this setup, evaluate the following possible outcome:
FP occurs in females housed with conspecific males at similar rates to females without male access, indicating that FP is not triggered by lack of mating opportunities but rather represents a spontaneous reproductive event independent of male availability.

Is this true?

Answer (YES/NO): YES